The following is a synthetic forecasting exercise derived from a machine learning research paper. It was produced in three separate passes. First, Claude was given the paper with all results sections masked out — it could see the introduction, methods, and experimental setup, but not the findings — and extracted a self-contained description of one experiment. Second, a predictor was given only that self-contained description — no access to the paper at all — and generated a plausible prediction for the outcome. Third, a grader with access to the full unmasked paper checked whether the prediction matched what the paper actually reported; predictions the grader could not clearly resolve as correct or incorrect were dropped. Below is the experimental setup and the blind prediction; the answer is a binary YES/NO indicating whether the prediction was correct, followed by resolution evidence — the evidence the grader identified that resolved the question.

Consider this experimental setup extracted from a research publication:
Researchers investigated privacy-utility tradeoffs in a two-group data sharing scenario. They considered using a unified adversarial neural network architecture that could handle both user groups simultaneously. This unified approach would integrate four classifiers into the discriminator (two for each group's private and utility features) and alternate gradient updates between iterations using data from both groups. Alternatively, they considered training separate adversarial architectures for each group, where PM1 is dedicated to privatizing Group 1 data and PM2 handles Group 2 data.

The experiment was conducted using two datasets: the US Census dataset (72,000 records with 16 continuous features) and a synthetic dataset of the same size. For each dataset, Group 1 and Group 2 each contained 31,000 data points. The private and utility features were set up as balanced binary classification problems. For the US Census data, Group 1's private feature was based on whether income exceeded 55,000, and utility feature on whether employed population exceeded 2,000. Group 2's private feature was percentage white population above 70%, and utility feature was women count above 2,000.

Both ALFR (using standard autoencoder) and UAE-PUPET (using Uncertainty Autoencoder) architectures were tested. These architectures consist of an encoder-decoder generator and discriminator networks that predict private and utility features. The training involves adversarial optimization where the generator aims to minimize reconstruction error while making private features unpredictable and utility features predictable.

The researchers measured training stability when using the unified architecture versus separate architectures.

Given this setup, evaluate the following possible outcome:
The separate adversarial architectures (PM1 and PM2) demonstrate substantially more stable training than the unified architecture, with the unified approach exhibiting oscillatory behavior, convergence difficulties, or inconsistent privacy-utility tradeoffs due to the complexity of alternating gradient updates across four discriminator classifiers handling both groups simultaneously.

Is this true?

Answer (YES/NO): YES